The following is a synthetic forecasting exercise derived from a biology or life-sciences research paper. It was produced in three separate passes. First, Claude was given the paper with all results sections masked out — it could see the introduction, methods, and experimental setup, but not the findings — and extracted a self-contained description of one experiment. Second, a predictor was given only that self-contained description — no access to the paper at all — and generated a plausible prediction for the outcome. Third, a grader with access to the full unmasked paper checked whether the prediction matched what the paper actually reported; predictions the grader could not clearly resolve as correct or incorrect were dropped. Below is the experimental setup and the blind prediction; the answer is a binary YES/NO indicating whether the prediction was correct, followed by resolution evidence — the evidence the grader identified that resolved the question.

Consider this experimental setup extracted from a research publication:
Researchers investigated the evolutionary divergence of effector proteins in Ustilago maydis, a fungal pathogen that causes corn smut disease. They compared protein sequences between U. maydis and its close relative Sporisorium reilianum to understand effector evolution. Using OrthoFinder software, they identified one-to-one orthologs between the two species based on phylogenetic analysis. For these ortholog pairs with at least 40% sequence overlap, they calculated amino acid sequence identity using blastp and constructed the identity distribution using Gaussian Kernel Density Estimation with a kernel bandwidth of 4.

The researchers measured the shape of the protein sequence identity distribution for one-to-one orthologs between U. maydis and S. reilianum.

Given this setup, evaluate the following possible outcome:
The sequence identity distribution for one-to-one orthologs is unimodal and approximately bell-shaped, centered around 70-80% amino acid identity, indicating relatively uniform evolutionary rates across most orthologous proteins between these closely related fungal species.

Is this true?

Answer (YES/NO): NO